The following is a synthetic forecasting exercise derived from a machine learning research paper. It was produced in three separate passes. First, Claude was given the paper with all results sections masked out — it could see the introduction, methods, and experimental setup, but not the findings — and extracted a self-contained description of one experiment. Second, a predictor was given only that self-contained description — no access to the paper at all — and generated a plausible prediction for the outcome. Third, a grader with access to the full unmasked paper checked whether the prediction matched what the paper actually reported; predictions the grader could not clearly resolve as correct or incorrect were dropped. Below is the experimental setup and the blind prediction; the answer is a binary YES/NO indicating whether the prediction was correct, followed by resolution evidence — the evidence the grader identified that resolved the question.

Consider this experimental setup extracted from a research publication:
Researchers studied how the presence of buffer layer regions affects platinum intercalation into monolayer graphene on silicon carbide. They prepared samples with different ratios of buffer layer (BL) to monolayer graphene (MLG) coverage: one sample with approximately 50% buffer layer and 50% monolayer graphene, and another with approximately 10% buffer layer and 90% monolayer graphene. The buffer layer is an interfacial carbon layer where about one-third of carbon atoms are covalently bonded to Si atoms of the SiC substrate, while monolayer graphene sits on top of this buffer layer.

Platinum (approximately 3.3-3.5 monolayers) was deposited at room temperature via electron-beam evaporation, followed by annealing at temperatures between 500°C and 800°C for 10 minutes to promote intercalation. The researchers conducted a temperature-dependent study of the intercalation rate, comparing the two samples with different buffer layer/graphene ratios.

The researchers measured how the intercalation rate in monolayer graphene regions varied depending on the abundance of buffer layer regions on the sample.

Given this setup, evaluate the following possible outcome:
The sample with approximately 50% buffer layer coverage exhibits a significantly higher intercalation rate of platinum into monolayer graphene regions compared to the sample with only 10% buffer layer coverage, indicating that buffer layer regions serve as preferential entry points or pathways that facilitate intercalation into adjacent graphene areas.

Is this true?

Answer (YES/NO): YES